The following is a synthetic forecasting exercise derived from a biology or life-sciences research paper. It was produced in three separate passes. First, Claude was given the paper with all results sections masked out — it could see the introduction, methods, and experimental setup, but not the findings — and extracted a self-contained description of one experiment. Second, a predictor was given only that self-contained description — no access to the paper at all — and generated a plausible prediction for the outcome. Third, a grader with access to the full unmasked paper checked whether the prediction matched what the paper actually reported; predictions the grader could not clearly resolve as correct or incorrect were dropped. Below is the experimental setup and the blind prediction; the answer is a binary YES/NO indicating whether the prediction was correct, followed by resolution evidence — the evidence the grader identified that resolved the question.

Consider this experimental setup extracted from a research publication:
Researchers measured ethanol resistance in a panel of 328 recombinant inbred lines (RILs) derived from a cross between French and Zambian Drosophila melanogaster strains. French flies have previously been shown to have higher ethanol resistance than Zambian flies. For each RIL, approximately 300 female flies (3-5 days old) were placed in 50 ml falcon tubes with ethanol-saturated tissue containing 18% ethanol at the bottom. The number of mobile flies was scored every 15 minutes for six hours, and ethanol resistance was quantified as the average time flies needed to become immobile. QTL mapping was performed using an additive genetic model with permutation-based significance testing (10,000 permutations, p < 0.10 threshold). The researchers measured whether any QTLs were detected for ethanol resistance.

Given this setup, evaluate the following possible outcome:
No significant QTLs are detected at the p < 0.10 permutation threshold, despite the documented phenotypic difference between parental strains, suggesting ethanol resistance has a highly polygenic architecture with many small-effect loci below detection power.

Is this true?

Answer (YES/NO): NO